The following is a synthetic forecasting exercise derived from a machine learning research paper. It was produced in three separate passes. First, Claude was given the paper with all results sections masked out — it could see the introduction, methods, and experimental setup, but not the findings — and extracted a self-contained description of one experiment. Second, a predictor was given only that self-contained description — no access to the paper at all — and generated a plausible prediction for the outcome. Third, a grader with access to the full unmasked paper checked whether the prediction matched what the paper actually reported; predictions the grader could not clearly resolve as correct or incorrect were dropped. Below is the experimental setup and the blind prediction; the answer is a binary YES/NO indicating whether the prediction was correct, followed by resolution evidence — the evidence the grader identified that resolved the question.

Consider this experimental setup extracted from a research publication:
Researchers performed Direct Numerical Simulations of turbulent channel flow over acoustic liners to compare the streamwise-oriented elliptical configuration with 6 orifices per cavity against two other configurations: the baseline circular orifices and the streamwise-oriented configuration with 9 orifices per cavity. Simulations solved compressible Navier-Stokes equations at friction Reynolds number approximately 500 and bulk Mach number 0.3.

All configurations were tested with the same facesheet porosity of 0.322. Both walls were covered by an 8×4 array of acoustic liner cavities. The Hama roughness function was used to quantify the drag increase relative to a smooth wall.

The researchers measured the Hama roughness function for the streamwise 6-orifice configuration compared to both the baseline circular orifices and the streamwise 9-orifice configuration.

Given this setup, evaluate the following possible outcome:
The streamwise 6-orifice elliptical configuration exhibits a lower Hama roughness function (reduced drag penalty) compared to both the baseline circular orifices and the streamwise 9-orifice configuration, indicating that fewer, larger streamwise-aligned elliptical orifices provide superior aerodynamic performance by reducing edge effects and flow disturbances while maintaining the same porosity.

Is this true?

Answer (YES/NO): NO